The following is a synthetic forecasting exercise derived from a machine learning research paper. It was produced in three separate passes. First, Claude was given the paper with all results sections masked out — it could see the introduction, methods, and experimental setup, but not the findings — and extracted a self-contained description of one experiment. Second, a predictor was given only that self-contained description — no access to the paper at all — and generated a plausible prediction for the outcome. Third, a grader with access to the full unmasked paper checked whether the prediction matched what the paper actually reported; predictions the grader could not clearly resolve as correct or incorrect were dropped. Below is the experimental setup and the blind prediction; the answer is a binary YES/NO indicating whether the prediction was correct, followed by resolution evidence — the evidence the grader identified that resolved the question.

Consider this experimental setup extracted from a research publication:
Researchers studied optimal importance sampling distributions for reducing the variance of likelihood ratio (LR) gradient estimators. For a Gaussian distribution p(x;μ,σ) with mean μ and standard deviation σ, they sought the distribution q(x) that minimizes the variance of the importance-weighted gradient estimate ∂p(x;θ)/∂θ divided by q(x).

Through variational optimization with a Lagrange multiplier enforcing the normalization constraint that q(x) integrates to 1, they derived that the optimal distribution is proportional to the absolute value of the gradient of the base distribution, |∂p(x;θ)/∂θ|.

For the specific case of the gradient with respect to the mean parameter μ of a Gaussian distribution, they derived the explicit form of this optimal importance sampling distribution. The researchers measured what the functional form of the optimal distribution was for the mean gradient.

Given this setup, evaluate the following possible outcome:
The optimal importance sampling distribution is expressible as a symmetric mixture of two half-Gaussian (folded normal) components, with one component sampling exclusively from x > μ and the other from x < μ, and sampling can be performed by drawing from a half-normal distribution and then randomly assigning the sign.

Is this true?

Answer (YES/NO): NO